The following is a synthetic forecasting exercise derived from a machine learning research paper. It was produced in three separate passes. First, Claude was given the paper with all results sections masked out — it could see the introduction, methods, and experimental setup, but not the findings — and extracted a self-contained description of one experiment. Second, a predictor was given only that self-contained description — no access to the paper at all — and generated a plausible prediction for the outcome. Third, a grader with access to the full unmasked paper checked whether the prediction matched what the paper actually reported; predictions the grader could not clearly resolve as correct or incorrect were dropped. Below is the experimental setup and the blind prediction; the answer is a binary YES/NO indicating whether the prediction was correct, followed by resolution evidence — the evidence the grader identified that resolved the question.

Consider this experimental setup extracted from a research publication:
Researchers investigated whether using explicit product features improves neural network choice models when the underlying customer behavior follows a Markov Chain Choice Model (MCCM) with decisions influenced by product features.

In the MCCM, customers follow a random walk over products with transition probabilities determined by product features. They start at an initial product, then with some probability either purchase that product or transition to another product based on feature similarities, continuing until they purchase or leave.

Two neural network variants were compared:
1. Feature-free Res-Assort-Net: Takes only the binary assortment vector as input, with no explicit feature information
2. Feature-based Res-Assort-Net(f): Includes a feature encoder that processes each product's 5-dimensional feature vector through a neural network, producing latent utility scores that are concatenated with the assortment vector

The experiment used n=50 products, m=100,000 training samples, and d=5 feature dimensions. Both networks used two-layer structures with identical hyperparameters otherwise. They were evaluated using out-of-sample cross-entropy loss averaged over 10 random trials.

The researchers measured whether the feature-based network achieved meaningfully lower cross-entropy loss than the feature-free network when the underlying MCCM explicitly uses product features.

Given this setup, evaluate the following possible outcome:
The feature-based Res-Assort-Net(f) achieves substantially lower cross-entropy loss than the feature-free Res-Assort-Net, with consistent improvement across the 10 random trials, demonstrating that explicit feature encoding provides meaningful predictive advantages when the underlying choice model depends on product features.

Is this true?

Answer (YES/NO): NO